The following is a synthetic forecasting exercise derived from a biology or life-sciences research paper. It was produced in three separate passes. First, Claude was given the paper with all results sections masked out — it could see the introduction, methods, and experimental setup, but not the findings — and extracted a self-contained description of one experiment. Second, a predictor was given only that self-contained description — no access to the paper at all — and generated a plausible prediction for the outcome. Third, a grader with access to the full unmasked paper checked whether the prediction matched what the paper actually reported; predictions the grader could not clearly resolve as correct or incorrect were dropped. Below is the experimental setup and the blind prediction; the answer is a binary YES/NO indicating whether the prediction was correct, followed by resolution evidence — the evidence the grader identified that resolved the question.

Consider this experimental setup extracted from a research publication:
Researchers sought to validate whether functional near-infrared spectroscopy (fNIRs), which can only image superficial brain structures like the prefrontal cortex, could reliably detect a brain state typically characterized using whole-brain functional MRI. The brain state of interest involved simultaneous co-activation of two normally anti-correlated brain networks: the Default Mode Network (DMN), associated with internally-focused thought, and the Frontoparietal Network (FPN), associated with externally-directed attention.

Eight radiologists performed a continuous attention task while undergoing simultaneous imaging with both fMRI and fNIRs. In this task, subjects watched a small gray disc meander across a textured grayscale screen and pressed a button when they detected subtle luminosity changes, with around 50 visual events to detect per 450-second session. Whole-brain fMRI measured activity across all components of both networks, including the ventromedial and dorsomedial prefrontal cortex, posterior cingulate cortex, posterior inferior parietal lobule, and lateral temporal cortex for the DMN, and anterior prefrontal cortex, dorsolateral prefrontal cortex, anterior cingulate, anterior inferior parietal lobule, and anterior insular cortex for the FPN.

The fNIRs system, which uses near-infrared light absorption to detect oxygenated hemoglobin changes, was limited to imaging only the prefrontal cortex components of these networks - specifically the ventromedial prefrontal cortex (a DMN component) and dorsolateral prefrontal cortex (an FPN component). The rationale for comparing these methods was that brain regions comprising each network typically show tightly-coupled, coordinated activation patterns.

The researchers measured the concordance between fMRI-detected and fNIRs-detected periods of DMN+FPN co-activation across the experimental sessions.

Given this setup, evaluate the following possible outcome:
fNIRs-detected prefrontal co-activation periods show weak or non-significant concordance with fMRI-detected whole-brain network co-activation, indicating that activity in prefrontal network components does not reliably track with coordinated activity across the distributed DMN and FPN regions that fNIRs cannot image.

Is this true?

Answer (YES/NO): NO